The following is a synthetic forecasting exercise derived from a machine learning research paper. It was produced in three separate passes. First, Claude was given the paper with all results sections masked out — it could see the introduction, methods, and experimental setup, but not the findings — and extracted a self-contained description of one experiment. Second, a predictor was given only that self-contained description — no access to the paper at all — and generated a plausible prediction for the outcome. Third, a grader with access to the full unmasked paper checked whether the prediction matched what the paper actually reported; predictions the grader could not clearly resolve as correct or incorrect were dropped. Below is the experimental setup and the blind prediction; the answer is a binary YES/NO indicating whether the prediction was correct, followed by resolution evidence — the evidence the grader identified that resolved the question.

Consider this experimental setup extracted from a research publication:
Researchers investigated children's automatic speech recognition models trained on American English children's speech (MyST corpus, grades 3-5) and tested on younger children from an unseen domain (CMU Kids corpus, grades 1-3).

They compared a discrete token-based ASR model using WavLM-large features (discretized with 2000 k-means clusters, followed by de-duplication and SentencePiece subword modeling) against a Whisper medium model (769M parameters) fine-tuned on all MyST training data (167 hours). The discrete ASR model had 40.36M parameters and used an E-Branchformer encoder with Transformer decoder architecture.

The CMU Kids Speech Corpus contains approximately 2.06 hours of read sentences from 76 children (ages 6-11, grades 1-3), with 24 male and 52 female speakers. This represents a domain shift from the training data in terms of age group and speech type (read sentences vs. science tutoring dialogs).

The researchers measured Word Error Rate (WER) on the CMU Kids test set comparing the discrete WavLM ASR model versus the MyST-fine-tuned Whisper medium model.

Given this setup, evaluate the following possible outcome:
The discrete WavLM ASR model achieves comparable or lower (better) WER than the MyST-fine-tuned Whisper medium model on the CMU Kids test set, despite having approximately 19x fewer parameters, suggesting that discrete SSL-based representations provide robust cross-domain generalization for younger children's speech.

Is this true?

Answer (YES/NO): YES